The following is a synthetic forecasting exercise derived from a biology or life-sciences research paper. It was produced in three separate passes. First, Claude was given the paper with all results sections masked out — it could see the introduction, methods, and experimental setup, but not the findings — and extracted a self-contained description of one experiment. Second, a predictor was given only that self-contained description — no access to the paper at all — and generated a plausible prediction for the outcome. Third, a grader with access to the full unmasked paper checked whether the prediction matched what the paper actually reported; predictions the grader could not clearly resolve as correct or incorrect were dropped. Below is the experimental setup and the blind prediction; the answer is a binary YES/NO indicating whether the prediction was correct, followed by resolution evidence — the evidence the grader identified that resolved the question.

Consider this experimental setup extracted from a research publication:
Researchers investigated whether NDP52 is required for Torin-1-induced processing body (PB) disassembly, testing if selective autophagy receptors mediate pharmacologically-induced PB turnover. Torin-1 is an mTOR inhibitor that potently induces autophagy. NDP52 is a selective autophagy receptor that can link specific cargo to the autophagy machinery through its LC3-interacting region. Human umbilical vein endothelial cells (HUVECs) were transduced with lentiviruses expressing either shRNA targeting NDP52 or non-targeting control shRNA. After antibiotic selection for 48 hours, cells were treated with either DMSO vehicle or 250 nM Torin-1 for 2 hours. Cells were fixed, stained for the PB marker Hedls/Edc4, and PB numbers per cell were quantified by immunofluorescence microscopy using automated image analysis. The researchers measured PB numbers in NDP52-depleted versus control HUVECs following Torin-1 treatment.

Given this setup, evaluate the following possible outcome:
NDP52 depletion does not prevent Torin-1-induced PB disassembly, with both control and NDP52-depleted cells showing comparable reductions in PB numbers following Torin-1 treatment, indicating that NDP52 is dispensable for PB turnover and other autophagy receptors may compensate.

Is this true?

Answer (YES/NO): NO